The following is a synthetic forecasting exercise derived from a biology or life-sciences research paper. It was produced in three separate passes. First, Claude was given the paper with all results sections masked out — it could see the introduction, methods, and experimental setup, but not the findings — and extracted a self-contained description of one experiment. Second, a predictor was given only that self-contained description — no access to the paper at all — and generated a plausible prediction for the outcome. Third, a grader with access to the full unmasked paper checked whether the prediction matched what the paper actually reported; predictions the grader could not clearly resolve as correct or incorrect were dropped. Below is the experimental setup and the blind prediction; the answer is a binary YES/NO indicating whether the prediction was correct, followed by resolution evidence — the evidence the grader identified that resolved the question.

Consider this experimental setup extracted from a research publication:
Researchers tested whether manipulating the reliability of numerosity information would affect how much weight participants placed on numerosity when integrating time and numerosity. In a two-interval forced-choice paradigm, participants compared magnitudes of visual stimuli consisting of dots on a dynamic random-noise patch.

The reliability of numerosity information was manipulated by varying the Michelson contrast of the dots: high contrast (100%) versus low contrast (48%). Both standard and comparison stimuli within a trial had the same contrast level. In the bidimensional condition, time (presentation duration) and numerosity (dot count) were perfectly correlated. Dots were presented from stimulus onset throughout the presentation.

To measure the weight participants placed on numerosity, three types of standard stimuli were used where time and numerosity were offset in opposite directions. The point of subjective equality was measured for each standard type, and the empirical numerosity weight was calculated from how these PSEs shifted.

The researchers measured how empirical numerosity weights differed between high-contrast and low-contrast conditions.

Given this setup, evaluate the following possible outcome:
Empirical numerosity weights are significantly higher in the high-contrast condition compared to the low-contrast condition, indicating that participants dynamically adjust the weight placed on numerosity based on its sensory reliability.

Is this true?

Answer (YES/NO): YES